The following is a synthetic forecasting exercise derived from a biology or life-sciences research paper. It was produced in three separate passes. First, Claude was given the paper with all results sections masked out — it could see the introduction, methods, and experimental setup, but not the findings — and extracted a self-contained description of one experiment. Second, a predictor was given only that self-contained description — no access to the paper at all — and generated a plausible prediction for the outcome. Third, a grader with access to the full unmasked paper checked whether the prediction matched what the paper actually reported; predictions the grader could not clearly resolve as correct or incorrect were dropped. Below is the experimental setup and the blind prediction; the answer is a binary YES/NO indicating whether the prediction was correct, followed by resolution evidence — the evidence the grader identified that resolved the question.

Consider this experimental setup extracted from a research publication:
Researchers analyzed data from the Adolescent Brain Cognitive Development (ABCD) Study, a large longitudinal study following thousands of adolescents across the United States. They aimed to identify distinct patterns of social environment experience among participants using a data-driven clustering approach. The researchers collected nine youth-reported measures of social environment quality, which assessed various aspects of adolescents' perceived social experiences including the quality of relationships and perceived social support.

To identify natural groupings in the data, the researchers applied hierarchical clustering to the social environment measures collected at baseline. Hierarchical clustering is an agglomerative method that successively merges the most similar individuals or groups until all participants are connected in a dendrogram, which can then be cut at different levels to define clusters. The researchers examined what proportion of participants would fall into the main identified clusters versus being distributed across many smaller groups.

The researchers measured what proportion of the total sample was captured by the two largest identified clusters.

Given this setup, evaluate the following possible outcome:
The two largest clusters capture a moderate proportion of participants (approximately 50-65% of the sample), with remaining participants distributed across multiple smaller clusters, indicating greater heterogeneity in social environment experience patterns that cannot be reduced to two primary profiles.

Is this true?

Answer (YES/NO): NO